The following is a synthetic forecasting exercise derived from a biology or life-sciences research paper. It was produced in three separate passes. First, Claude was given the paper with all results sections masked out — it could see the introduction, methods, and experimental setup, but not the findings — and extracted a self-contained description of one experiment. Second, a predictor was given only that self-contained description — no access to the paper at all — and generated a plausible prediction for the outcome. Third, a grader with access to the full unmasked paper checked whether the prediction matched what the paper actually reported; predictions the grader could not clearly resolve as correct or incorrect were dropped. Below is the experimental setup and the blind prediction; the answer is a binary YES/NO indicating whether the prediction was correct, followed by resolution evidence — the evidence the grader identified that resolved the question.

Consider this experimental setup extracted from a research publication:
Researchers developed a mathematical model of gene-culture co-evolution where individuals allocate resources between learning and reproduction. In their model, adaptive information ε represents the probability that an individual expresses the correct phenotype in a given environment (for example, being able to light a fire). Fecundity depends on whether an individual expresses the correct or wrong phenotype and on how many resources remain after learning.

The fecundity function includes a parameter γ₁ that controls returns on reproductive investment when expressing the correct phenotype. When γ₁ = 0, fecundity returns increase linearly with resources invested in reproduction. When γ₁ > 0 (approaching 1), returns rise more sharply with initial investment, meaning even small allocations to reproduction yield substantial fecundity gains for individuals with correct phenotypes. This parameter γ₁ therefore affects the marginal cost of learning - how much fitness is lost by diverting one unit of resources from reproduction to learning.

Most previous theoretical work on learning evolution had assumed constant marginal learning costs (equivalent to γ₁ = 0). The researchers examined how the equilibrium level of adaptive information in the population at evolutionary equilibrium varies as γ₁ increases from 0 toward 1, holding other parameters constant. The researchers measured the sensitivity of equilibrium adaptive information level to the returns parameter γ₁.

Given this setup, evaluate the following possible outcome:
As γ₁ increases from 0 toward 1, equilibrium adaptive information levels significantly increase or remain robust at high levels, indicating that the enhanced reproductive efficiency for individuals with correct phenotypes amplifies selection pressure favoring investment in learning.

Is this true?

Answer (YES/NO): YES